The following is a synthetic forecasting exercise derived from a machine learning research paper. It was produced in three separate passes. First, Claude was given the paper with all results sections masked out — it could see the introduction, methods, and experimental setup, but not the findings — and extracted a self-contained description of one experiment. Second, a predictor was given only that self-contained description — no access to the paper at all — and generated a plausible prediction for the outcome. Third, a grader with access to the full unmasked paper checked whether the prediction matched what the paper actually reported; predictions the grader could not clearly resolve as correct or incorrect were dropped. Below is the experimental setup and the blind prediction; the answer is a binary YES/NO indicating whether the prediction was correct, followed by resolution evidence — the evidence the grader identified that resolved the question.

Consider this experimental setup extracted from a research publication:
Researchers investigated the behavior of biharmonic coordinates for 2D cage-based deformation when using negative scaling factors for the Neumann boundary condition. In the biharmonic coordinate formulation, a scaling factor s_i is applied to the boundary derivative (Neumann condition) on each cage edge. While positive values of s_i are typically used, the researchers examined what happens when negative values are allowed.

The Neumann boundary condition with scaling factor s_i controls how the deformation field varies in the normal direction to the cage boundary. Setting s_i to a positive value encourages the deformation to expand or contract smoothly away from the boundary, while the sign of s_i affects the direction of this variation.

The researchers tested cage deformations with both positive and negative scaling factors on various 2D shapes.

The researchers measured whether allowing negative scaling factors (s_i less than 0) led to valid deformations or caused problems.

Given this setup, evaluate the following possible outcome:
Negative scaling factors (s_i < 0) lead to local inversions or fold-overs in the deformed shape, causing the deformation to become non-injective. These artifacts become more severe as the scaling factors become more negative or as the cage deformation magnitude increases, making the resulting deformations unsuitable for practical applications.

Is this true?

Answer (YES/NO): YES